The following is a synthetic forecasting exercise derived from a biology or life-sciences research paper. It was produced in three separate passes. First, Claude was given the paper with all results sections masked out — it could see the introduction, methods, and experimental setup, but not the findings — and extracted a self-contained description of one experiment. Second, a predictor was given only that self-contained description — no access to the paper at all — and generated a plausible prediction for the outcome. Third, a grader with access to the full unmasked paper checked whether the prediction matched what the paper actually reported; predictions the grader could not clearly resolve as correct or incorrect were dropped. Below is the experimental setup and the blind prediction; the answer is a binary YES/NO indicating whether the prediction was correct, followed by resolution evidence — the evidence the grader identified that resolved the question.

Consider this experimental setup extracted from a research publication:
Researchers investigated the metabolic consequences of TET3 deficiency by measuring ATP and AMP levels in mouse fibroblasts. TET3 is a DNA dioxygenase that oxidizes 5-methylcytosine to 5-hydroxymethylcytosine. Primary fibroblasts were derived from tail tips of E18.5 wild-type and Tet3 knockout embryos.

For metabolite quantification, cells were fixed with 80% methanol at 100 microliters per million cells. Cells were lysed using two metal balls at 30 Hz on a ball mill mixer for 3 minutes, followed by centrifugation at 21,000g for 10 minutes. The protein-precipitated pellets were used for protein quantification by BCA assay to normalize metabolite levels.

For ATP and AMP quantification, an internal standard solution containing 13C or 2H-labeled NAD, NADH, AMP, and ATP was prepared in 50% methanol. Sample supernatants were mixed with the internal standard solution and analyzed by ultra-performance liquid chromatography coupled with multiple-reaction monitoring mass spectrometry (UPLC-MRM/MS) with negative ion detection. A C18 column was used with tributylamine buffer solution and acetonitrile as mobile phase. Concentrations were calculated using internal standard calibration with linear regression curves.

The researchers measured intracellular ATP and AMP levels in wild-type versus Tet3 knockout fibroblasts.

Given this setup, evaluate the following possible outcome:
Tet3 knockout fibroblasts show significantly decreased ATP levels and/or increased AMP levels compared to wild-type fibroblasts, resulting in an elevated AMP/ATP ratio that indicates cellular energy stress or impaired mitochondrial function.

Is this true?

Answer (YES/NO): NO